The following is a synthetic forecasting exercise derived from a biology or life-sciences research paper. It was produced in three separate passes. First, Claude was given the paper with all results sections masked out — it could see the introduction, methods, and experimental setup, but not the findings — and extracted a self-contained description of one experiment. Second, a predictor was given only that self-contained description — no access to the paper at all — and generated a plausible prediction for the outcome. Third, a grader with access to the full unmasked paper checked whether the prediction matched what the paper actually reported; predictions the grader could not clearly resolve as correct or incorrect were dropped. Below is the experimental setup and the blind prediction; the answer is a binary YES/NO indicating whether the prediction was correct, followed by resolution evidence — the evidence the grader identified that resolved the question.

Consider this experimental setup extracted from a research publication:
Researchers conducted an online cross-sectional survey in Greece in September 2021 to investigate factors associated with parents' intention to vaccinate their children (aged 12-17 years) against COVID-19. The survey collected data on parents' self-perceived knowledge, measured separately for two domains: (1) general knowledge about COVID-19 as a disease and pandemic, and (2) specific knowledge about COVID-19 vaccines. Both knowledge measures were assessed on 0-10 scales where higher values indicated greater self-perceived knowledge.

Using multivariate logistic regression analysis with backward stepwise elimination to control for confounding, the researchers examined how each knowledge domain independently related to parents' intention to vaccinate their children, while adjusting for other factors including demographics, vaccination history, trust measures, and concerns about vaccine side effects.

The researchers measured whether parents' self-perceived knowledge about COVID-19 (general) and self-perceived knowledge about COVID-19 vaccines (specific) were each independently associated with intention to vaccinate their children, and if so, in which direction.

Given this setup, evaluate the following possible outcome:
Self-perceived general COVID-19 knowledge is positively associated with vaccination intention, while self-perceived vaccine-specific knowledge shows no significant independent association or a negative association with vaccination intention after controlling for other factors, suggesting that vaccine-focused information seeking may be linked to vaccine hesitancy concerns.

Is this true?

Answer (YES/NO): NO